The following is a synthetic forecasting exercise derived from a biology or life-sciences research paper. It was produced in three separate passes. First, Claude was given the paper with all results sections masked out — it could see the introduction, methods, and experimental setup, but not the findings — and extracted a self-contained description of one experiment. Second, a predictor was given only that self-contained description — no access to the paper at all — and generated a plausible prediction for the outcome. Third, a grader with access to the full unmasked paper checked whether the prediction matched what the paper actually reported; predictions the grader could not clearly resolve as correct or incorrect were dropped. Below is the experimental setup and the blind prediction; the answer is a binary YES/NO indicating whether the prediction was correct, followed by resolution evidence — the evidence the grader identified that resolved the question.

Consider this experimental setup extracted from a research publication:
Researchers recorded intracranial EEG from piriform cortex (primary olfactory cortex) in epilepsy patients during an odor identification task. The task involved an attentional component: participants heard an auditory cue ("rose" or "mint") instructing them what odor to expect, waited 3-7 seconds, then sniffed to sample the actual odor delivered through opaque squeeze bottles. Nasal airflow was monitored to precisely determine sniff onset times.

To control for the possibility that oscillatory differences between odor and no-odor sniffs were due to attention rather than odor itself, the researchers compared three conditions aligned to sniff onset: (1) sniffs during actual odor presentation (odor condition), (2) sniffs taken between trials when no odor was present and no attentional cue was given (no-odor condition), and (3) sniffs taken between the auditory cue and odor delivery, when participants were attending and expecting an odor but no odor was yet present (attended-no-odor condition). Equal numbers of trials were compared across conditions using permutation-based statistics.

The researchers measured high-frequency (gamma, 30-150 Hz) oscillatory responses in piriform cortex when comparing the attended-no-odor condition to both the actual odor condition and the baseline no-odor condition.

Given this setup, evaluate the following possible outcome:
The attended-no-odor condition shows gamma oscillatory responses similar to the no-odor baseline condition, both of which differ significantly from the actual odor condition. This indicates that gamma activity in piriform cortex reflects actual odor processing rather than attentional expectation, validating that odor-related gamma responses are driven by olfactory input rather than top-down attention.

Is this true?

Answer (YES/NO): YES